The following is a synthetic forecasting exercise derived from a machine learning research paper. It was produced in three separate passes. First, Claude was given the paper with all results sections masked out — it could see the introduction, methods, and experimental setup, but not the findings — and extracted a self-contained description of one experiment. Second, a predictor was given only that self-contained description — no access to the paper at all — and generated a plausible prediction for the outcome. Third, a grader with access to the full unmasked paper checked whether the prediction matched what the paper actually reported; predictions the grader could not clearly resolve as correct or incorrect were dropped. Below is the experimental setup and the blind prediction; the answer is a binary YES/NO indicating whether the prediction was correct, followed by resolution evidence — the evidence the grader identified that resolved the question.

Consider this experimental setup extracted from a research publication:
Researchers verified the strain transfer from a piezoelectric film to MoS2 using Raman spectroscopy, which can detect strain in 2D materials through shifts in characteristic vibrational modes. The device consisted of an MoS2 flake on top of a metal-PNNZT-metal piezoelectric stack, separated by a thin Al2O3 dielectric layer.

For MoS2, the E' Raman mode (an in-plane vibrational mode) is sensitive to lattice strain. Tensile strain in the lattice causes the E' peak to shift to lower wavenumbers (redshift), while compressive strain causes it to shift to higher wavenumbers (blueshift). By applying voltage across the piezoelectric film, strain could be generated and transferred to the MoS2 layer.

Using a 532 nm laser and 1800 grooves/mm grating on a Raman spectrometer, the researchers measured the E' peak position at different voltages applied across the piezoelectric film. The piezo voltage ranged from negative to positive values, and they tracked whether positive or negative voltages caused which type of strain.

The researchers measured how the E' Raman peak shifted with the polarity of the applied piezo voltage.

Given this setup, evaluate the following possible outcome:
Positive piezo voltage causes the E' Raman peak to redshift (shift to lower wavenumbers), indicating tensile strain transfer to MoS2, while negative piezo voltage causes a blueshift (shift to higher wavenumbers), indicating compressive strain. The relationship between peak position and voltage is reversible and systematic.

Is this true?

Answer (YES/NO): YES